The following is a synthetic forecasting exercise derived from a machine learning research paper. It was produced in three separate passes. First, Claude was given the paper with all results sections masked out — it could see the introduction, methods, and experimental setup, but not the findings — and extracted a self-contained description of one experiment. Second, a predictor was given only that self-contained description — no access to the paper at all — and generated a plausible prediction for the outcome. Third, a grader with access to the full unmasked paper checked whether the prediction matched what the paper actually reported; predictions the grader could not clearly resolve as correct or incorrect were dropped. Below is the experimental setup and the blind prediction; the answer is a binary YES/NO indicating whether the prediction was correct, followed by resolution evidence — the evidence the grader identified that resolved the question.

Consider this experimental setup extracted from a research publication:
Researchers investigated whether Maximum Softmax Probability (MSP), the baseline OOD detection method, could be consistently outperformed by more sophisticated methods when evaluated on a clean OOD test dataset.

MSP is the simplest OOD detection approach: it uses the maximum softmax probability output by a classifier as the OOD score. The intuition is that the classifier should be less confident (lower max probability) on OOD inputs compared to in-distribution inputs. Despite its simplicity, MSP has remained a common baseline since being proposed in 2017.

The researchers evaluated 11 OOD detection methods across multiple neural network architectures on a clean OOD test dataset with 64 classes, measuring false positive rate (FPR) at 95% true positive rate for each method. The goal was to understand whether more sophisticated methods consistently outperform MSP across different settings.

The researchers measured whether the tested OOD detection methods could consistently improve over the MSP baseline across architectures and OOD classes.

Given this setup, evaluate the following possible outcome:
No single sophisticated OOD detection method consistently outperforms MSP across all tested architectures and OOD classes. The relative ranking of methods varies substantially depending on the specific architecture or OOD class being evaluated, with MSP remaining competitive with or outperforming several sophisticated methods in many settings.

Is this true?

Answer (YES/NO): YES